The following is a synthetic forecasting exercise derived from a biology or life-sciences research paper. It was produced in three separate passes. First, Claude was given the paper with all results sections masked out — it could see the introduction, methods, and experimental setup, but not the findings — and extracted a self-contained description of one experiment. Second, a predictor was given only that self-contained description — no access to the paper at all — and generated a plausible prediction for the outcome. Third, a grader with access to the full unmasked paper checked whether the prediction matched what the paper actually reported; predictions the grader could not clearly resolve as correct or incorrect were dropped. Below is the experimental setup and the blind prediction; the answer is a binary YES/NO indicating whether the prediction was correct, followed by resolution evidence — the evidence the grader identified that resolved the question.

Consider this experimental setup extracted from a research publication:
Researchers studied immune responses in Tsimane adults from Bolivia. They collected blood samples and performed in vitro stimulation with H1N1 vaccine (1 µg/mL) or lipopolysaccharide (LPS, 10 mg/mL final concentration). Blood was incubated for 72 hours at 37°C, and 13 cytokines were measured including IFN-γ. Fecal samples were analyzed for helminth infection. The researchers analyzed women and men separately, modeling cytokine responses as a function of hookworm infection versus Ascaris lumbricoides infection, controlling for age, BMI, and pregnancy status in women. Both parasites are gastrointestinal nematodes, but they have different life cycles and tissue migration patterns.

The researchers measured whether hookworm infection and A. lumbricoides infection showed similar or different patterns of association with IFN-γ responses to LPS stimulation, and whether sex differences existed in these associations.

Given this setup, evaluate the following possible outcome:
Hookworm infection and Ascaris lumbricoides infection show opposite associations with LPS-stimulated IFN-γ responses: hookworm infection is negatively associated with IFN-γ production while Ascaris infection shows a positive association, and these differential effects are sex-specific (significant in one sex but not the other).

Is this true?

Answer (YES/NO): NO